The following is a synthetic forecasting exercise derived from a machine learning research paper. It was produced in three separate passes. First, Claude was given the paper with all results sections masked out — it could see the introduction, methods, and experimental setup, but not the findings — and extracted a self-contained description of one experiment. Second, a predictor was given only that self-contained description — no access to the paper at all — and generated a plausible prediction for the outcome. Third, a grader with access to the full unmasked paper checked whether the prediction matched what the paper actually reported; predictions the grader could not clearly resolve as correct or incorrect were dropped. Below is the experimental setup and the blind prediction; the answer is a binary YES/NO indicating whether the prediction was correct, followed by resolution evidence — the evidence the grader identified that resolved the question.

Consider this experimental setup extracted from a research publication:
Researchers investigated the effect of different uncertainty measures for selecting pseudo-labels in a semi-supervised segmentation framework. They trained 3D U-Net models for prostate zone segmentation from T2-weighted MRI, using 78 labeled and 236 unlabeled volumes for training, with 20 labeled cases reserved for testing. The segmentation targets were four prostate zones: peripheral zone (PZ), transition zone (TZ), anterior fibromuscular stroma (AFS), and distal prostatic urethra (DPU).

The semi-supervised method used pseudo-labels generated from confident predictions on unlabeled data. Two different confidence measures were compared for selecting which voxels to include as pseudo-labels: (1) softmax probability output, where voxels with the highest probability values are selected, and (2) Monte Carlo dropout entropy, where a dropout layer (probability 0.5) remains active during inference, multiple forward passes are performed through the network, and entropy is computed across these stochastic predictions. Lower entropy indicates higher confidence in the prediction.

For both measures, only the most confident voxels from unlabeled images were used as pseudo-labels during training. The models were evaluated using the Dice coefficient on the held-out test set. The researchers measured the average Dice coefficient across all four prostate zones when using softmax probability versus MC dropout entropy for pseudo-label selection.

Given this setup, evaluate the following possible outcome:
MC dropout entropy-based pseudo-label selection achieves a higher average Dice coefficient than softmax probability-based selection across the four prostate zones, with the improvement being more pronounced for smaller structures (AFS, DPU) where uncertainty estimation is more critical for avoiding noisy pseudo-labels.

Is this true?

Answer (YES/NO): NO